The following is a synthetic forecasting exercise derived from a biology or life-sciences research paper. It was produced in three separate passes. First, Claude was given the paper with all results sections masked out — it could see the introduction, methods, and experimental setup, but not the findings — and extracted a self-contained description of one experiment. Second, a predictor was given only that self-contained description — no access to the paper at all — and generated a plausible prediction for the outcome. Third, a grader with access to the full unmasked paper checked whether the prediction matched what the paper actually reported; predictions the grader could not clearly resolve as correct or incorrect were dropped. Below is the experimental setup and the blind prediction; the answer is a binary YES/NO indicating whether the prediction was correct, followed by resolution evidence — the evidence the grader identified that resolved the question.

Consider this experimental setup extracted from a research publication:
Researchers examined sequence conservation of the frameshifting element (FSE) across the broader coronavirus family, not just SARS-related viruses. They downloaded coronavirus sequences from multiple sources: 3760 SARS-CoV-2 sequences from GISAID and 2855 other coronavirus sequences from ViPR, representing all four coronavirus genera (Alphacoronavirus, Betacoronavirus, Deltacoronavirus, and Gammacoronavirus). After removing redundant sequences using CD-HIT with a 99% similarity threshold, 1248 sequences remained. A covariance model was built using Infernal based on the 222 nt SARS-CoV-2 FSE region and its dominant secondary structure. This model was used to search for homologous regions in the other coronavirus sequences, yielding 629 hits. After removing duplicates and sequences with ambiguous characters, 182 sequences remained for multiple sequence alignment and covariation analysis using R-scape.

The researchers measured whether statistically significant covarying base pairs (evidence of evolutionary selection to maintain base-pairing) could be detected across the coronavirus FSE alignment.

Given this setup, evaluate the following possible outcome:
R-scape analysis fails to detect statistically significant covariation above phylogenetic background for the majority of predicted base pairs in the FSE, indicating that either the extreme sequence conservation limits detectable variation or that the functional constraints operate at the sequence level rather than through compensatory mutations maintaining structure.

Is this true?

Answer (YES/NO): NO